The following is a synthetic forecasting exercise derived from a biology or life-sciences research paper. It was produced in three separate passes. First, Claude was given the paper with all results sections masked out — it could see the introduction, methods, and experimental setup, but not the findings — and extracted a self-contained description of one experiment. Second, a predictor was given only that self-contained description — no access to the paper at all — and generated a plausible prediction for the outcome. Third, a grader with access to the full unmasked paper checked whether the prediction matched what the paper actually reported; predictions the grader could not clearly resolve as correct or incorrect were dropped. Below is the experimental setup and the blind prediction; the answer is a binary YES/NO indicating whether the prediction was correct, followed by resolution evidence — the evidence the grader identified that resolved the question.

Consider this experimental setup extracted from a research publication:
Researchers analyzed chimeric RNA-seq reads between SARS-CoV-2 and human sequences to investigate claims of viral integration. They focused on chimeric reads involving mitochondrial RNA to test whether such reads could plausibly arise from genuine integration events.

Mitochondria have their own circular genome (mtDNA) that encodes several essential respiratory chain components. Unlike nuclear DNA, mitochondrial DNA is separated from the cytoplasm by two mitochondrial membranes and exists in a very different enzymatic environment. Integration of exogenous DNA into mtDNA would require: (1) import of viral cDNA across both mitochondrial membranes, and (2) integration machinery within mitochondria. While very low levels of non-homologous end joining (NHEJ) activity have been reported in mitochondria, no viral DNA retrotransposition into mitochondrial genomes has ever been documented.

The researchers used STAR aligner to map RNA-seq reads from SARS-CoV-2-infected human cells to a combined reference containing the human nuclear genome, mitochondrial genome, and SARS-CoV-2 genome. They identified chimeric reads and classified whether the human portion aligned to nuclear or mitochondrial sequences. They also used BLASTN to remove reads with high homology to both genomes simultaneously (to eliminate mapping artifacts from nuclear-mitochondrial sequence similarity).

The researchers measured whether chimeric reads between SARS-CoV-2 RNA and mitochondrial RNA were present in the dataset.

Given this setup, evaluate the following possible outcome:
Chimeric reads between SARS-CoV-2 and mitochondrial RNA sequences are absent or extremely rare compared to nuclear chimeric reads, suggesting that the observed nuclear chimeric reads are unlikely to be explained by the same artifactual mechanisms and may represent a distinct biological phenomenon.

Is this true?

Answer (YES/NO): NO